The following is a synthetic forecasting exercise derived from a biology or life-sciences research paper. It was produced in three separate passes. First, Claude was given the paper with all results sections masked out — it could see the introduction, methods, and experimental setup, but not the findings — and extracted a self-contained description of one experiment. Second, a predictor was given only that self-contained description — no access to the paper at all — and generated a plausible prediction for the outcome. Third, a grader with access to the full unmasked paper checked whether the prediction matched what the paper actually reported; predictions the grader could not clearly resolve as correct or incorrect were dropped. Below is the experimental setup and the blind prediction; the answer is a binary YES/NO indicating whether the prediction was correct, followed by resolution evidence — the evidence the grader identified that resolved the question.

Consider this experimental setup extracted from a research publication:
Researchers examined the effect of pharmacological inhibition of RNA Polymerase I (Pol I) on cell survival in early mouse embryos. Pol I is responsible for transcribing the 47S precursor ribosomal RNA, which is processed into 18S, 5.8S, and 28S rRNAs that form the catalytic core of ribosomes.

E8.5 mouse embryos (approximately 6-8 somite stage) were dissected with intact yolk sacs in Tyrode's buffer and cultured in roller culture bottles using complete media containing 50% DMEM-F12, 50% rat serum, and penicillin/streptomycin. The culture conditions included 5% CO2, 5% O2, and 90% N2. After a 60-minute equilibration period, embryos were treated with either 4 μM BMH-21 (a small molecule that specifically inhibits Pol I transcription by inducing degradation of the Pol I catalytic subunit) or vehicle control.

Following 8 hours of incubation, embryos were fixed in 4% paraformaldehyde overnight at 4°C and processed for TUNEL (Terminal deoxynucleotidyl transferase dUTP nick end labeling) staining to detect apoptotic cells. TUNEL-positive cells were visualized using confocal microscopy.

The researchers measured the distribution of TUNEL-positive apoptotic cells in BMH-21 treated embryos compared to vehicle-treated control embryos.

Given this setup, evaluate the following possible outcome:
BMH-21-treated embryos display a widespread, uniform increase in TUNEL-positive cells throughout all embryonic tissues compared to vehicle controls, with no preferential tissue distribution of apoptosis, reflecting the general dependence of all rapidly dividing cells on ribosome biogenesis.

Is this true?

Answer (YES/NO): NO